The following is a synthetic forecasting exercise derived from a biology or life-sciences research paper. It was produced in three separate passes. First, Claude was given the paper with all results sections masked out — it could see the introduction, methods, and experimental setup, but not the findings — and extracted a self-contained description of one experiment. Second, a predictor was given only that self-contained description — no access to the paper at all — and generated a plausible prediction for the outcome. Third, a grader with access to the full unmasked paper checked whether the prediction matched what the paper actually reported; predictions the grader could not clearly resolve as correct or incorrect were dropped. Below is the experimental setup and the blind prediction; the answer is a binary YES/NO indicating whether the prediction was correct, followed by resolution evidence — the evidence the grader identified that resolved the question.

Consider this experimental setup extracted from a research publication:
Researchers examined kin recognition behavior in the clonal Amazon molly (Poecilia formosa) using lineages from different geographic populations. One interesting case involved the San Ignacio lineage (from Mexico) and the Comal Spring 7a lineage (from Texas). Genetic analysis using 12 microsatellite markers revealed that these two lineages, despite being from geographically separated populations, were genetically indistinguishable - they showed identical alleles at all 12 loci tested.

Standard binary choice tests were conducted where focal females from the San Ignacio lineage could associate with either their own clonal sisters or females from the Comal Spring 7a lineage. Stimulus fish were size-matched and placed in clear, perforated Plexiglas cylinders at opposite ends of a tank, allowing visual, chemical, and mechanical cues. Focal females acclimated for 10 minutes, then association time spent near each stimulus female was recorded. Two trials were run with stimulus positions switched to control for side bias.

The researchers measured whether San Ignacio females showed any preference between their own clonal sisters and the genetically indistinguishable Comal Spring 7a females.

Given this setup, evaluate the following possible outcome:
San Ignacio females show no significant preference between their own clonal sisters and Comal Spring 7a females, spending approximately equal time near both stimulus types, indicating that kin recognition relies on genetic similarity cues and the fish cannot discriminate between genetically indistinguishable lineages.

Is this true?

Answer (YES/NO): NO